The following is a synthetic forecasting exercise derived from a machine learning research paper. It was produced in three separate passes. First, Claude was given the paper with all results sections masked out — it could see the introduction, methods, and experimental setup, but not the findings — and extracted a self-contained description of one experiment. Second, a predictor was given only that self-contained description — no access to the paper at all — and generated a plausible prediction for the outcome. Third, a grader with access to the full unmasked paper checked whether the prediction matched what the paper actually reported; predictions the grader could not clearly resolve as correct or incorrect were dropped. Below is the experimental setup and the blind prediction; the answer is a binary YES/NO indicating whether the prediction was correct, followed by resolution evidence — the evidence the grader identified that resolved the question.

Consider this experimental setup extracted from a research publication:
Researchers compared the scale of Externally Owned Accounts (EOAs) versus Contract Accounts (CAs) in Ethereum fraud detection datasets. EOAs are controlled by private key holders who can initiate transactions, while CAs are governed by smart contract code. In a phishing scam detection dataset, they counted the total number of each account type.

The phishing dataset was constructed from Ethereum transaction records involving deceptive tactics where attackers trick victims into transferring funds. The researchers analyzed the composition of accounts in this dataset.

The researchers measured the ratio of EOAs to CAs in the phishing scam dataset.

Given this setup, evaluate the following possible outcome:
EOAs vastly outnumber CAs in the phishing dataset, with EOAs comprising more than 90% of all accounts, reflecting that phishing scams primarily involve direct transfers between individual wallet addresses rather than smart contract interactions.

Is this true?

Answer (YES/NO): YES